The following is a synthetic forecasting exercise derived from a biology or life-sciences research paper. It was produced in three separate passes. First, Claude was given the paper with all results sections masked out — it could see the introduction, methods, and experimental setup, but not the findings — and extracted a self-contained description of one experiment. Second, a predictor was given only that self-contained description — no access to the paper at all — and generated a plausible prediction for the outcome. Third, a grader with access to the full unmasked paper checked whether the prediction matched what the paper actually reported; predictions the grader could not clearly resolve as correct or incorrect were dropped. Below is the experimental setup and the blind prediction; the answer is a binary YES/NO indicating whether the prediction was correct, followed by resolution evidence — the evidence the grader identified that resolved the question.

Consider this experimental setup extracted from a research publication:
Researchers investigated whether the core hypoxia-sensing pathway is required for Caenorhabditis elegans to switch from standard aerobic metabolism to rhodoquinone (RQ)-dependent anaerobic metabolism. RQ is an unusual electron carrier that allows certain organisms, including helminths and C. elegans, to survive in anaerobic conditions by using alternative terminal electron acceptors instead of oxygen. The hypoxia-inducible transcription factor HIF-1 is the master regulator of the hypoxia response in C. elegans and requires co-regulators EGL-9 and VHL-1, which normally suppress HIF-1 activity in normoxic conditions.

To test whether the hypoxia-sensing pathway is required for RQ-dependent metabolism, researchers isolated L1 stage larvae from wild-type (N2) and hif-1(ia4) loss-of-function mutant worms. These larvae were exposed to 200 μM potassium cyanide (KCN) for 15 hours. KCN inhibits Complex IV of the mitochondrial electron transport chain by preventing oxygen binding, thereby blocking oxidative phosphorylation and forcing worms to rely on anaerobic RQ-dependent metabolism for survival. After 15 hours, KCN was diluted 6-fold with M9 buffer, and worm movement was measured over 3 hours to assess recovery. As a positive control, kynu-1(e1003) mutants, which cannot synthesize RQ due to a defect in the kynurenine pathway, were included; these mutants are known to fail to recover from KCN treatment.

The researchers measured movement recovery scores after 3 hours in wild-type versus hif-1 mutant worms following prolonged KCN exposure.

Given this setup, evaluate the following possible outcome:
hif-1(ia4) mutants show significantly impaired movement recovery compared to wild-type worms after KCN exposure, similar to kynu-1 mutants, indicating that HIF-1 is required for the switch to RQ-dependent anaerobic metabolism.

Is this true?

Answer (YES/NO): NO